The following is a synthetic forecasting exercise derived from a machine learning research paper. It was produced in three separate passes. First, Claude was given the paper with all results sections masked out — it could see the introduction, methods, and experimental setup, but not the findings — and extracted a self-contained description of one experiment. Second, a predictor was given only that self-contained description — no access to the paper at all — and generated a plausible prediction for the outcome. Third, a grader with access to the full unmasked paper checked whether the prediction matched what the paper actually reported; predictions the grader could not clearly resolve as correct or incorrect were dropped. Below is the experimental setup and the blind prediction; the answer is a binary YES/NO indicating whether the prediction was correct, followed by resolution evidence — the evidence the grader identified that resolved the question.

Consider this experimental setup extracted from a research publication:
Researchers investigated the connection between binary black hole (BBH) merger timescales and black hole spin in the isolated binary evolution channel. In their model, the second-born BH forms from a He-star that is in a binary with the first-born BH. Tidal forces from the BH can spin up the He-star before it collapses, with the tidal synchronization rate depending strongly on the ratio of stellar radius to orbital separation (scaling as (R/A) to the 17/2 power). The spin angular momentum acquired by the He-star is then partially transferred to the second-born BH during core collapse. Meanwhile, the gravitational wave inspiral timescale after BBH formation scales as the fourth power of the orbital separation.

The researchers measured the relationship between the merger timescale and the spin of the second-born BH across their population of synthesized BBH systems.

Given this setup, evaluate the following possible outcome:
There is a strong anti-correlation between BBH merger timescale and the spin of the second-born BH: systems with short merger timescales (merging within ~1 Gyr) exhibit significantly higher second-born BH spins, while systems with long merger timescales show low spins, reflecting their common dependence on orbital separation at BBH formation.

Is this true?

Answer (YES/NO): YES